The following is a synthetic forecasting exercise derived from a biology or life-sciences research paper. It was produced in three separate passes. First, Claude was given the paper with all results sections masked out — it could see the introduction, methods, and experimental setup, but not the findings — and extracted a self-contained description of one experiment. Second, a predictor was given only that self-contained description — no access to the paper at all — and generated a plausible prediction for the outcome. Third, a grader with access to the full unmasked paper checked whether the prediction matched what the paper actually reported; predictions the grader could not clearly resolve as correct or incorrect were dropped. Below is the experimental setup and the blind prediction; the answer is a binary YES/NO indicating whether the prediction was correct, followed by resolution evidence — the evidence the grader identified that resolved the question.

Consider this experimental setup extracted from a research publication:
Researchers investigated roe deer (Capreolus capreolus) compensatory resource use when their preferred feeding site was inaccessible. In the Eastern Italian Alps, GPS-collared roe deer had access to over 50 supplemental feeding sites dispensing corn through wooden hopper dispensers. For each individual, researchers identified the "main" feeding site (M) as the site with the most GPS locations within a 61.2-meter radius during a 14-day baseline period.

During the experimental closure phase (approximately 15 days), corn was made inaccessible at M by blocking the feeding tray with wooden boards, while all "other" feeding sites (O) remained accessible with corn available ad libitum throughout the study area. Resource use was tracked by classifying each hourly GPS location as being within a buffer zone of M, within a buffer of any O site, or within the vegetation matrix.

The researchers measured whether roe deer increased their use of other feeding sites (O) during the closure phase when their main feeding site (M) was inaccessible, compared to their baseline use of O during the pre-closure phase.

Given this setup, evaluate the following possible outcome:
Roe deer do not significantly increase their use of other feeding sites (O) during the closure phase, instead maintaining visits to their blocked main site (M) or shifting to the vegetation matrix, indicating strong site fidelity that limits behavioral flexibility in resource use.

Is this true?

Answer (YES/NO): NO